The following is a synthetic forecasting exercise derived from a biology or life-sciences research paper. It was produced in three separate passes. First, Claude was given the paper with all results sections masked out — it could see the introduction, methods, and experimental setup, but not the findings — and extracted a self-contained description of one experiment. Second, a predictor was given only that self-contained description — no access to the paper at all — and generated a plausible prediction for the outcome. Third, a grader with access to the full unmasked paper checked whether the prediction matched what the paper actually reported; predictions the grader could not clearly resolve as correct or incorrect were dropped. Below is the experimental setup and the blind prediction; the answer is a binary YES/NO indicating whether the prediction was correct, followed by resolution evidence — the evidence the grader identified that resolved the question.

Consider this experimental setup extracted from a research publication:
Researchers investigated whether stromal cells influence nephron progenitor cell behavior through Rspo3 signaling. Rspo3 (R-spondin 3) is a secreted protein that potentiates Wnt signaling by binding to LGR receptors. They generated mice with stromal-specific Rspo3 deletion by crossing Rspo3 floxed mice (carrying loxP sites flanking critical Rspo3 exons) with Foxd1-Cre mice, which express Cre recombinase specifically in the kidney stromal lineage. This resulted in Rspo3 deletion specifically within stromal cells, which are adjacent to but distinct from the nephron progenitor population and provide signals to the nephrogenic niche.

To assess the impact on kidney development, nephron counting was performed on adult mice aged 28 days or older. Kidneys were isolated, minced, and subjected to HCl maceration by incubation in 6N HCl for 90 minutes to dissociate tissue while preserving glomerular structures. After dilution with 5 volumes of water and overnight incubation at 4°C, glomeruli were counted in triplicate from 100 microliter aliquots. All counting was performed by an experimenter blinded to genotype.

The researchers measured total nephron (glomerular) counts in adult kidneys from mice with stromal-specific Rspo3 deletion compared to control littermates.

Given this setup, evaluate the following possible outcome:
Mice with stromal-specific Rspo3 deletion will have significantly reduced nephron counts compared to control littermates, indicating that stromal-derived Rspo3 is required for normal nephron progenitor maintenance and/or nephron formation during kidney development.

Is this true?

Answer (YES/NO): NO